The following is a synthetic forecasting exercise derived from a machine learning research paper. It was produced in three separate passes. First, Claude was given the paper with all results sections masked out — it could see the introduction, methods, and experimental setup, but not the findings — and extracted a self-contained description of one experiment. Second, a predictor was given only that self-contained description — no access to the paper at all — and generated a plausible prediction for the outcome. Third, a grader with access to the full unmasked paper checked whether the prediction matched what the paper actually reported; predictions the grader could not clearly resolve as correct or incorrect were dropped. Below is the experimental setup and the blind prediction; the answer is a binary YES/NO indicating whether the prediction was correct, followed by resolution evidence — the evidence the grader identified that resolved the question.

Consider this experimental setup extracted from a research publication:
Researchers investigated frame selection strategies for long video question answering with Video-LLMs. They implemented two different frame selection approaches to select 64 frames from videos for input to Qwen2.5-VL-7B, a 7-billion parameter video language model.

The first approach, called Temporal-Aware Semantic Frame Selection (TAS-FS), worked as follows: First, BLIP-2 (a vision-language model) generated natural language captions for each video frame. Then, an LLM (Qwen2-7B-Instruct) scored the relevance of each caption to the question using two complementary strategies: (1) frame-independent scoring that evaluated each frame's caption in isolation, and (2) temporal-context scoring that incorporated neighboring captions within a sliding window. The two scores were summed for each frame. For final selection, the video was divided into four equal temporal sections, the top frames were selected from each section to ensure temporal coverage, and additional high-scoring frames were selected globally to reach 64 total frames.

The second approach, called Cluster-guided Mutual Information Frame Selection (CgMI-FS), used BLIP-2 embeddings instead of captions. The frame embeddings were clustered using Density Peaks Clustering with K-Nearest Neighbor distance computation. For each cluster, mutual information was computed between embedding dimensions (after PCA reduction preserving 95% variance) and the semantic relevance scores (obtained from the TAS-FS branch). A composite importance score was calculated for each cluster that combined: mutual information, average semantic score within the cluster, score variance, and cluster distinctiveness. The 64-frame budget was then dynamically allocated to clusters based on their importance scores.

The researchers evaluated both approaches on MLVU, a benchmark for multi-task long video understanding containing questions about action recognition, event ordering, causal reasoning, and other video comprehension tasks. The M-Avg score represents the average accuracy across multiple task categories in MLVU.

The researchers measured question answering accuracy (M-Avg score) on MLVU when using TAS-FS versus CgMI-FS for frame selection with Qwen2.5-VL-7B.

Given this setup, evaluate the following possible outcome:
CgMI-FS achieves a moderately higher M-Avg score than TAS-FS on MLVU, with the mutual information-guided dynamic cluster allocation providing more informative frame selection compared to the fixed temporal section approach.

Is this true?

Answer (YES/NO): YES